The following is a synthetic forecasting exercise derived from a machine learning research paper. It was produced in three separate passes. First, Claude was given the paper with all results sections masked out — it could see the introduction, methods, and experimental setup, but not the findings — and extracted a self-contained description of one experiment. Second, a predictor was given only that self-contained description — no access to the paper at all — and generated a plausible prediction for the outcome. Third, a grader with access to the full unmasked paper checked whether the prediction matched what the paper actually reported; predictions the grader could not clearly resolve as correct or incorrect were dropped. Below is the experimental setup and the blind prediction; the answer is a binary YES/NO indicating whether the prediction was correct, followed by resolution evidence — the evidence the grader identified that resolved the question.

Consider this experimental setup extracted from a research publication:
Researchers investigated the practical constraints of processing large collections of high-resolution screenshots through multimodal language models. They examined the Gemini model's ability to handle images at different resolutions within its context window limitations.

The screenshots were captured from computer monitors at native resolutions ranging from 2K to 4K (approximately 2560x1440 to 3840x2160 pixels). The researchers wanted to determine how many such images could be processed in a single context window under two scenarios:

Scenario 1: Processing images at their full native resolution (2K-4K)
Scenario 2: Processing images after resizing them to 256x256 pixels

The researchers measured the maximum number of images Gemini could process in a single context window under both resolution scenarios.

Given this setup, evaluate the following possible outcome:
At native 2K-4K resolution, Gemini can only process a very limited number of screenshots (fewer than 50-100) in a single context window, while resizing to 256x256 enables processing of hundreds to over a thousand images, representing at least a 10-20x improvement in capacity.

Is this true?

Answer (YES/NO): NO